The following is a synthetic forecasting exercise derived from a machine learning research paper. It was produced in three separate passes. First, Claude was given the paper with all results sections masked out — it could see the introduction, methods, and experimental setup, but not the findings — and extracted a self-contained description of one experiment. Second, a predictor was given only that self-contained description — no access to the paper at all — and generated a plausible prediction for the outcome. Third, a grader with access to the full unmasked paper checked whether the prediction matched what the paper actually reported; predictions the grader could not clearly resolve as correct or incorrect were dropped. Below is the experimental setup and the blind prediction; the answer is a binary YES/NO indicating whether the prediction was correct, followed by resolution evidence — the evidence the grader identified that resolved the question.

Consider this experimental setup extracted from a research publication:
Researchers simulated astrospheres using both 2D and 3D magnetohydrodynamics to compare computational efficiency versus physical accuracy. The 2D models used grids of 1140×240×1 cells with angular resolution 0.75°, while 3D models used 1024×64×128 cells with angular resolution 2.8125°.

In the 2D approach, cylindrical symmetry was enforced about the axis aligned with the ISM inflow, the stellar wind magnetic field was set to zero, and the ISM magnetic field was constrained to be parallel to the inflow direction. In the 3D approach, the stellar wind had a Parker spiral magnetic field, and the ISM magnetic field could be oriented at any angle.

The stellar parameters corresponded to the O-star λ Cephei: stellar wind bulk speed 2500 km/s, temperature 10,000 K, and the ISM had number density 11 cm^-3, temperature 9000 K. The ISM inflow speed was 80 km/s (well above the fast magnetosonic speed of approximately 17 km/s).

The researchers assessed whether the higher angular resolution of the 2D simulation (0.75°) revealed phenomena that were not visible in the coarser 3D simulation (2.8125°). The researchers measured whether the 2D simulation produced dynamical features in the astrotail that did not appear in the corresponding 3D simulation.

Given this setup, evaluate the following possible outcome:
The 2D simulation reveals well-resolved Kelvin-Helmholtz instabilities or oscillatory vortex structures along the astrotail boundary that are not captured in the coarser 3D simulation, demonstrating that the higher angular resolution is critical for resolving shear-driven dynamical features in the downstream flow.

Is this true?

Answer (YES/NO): NO